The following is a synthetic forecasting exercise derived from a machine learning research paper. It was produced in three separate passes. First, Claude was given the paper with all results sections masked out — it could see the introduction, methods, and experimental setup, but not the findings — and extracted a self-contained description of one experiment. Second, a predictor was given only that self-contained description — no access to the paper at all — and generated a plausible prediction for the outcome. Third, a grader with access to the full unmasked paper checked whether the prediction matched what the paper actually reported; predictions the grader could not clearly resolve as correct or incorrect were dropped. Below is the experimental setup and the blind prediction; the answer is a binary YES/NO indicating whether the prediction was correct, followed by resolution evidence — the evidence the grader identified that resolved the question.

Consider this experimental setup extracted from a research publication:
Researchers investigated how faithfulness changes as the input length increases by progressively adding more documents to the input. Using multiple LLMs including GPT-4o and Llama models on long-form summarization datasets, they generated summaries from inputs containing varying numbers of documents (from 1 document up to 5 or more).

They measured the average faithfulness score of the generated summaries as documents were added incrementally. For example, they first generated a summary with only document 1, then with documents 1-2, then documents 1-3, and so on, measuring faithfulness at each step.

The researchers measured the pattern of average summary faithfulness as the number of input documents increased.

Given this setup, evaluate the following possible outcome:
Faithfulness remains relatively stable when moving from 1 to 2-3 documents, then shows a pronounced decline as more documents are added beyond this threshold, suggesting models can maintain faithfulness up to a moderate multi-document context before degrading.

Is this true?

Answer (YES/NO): NO